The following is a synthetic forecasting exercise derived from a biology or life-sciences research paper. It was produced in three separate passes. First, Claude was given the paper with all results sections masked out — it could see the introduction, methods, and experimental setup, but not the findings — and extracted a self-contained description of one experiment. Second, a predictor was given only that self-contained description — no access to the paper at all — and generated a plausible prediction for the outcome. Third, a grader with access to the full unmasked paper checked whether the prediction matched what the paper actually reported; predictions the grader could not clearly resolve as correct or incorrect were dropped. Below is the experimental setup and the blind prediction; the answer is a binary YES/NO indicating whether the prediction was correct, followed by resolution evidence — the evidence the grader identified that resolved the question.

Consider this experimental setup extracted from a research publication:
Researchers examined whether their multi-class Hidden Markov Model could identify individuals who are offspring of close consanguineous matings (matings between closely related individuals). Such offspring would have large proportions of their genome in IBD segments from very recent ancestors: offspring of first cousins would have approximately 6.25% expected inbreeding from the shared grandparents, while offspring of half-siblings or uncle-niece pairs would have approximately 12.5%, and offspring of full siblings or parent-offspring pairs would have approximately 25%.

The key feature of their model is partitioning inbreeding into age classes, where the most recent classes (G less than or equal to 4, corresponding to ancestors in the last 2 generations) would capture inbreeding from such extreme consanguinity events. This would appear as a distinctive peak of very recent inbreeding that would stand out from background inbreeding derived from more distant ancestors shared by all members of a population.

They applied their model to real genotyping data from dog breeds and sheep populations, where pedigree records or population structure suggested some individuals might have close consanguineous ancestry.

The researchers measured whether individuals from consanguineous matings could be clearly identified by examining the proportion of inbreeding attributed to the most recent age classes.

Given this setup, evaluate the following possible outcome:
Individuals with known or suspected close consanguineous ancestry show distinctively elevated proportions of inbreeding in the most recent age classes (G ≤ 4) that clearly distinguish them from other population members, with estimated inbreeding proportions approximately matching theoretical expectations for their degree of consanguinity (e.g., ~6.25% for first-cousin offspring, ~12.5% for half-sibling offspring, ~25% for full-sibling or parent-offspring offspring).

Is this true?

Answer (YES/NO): YES